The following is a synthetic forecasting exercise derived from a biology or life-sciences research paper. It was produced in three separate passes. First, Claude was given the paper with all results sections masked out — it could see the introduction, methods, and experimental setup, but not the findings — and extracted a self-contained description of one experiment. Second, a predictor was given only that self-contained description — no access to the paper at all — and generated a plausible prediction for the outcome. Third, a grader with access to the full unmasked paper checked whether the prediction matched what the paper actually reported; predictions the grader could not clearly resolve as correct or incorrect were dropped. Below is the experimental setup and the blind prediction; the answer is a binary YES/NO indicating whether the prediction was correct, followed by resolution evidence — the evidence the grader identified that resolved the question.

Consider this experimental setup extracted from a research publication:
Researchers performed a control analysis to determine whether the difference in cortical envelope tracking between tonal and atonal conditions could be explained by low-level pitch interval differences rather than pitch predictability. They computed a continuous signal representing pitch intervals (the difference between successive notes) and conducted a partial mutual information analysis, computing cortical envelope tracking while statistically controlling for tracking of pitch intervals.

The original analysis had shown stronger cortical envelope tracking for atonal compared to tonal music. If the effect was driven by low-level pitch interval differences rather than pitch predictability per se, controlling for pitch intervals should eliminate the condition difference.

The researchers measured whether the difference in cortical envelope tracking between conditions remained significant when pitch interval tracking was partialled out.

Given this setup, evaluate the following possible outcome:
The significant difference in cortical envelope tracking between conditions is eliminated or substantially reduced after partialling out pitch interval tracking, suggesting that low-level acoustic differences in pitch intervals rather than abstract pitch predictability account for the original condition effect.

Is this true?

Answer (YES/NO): NO